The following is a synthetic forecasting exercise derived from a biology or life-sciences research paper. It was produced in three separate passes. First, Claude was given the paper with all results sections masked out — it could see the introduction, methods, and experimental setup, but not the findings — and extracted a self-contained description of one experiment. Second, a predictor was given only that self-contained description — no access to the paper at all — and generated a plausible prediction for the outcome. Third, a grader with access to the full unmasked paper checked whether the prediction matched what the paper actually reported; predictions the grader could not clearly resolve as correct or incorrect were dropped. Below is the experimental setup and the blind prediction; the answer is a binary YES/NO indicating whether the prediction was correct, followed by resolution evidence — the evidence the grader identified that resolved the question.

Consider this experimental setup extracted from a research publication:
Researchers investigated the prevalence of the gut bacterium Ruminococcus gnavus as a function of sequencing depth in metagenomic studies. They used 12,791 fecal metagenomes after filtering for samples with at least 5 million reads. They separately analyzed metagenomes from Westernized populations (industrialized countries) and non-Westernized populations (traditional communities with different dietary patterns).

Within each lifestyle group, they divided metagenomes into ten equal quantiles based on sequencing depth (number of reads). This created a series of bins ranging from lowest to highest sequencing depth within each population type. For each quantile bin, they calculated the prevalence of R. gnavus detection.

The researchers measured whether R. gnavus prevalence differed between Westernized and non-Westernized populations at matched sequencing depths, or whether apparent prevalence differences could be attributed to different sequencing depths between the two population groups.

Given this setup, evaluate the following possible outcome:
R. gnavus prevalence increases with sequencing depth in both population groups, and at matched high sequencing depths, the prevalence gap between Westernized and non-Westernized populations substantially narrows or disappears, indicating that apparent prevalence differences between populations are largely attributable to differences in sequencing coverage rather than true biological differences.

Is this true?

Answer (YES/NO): NO